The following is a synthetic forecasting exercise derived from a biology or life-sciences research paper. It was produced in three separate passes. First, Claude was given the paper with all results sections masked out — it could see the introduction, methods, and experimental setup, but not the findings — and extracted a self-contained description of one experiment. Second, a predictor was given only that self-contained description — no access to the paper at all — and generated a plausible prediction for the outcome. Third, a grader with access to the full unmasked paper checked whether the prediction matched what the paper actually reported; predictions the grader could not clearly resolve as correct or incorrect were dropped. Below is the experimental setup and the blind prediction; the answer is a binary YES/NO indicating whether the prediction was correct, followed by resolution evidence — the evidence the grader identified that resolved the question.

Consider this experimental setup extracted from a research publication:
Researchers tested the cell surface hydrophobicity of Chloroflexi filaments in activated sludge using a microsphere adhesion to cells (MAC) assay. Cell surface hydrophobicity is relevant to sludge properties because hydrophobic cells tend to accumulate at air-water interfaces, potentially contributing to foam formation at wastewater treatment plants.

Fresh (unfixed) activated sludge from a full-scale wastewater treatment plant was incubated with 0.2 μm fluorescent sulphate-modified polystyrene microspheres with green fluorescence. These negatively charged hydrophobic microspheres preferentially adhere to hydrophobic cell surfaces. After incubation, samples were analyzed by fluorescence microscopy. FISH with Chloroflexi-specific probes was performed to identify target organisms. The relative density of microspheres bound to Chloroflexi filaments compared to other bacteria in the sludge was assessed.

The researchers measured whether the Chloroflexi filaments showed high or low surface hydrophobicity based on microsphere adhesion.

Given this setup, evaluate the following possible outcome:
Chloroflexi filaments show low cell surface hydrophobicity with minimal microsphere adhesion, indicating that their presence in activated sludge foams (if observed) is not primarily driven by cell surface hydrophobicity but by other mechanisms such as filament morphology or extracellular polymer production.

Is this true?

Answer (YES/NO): YES